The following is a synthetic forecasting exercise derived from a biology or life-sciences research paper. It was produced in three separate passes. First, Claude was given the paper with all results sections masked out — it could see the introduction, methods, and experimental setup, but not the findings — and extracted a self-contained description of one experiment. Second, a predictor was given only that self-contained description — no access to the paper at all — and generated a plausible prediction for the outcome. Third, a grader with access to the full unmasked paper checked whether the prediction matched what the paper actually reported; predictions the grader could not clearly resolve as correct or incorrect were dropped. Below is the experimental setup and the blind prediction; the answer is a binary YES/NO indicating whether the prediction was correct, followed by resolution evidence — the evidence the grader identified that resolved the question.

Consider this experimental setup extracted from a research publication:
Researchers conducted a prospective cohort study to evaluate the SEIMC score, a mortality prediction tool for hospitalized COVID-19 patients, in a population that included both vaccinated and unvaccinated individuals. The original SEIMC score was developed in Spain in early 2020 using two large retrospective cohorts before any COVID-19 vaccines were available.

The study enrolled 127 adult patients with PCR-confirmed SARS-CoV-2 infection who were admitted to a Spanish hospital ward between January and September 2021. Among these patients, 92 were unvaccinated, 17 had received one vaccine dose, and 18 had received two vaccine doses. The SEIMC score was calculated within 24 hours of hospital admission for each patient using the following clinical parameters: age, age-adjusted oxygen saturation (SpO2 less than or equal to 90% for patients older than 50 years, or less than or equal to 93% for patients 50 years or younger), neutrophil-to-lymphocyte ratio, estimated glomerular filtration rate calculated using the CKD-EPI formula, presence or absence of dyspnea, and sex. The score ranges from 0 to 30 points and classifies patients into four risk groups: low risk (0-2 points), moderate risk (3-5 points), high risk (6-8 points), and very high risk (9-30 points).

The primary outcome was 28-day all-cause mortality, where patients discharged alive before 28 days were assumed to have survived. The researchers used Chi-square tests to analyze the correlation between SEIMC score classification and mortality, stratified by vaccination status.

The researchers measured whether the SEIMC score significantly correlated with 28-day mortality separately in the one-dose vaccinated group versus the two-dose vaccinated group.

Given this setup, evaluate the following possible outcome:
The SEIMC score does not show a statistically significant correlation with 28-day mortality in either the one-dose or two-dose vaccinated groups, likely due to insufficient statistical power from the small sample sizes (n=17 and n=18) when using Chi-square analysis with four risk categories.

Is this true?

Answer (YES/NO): NO